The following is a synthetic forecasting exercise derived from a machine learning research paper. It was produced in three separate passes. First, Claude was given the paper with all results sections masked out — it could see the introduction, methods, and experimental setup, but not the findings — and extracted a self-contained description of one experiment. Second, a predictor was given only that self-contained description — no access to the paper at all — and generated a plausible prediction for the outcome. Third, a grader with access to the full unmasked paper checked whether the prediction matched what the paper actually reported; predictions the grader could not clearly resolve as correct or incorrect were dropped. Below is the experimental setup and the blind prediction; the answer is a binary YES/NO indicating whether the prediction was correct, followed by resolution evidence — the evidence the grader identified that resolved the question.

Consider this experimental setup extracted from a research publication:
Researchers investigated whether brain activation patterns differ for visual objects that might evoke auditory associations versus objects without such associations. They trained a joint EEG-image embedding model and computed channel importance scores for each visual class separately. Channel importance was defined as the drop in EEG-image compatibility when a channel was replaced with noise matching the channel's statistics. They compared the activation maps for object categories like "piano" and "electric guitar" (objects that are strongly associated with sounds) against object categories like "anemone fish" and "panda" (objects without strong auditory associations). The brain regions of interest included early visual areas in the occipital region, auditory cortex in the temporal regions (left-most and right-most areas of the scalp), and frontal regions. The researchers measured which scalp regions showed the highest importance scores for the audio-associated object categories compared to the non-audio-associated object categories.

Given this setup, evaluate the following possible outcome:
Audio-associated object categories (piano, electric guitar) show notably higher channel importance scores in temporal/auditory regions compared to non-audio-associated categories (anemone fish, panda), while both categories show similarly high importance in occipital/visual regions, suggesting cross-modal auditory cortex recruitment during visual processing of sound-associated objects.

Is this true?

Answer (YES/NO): YES